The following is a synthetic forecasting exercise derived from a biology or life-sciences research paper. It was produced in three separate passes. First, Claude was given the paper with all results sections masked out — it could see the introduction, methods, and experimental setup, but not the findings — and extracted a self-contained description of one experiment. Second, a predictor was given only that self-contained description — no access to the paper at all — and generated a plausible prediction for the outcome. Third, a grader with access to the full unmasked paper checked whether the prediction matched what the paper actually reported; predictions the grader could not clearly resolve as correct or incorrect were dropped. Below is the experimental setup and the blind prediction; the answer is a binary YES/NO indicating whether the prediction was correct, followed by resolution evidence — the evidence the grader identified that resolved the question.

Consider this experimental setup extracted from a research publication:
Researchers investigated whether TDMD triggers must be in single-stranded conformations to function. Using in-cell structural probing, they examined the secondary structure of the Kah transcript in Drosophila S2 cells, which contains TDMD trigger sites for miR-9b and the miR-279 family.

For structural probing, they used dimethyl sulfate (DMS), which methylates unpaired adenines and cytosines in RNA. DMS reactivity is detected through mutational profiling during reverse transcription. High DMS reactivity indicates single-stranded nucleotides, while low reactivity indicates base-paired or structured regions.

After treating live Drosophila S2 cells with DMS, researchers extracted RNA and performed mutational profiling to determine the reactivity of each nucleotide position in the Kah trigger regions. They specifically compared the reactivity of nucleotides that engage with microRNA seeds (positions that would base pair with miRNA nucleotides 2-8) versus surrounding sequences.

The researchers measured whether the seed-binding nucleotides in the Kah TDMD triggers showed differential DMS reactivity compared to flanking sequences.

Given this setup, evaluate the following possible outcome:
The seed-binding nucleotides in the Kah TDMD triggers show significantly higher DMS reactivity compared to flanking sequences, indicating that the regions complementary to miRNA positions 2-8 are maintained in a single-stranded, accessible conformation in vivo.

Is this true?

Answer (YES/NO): YES